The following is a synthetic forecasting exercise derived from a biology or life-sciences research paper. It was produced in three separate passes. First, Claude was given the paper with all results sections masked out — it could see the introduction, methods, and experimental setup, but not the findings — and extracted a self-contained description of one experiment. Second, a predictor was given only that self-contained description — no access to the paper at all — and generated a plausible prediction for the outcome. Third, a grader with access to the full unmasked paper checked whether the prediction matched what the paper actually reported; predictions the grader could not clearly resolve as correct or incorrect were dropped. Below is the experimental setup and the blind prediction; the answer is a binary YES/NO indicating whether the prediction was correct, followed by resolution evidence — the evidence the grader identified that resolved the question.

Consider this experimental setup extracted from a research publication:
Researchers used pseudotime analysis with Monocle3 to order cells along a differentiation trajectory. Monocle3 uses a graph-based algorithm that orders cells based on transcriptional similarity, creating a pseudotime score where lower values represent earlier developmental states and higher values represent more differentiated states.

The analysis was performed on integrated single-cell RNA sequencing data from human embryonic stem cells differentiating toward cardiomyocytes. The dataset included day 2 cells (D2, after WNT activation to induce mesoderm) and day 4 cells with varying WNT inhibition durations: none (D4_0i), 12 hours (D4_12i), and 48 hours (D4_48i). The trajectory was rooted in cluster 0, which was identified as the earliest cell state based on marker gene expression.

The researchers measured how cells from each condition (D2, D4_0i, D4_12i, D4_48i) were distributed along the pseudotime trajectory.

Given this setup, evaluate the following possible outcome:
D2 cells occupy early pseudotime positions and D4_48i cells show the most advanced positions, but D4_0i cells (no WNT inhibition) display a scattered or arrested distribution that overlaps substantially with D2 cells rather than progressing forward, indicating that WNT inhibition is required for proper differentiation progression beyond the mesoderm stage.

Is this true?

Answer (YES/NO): NO